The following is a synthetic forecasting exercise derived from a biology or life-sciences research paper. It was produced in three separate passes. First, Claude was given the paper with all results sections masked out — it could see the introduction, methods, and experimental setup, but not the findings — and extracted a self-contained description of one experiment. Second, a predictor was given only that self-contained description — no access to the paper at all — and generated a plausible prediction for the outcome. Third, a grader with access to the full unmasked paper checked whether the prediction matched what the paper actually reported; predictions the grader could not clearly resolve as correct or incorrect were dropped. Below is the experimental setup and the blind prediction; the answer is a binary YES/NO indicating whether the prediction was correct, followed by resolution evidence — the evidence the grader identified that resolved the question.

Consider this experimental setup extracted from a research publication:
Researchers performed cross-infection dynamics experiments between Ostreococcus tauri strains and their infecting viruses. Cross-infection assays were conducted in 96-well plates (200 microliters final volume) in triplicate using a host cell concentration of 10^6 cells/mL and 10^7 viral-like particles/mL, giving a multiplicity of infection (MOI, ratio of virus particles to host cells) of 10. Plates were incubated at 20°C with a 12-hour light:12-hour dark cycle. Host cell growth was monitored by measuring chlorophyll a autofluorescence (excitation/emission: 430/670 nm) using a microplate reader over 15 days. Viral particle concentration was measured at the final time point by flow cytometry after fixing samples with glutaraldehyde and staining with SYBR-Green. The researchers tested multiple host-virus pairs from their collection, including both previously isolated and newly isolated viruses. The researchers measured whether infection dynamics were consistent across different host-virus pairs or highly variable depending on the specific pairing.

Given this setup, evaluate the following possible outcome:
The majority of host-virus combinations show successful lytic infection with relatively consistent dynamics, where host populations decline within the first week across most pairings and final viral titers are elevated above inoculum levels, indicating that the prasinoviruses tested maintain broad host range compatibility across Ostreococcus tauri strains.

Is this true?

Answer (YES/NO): NO